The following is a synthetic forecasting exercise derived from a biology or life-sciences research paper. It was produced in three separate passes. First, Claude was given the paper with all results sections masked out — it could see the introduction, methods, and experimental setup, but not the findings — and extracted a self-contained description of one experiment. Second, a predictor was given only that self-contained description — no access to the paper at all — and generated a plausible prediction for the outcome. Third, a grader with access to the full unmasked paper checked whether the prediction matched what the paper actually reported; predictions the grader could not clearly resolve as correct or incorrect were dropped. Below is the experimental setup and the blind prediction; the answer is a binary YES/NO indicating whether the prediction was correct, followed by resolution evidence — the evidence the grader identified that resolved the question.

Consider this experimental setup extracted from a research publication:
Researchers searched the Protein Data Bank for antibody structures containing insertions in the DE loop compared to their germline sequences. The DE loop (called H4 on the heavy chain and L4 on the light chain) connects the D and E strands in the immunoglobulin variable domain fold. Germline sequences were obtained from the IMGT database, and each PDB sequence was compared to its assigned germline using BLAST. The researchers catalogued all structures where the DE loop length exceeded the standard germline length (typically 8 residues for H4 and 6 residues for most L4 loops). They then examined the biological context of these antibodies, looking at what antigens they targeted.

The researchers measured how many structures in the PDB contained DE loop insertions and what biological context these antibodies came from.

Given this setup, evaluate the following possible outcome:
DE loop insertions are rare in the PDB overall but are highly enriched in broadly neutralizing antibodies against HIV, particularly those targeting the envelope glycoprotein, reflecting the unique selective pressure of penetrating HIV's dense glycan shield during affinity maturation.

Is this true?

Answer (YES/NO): YES